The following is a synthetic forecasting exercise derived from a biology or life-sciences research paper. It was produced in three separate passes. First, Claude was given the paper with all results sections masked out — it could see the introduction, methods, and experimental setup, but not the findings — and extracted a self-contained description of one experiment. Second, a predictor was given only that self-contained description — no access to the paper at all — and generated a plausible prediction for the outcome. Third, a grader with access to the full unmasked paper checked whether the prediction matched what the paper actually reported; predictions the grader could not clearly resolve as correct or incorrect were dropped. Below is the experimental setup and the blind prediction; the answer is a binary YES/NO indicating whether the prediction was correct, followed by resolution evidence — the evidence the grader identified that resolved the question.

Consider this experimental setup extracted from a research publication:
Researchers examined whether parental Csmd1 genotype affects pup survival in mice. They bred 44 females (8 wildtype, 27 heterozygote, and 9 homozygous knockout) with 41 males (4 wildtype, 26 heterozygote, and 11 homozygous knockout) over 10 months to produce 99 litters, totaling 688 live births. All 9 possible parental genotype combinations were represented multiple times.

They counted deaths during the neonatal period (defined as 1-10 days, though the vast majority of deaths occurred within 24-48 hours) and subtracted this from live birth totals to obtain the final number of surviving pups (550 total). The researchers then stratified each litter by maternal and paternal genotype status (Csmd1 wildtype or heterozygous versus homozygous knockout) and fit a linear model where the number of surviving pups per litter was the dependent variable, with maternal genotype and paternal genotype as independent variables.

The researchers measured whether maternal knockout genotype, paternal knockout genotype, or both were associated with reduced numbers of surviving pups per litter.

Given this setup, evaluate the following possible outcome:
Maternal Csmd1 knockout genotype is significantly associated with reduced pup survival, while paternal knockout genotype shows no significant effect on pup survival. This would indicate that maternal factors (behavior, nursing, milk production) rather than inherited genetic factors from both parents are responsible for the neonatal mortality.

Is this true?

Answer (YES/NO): YES